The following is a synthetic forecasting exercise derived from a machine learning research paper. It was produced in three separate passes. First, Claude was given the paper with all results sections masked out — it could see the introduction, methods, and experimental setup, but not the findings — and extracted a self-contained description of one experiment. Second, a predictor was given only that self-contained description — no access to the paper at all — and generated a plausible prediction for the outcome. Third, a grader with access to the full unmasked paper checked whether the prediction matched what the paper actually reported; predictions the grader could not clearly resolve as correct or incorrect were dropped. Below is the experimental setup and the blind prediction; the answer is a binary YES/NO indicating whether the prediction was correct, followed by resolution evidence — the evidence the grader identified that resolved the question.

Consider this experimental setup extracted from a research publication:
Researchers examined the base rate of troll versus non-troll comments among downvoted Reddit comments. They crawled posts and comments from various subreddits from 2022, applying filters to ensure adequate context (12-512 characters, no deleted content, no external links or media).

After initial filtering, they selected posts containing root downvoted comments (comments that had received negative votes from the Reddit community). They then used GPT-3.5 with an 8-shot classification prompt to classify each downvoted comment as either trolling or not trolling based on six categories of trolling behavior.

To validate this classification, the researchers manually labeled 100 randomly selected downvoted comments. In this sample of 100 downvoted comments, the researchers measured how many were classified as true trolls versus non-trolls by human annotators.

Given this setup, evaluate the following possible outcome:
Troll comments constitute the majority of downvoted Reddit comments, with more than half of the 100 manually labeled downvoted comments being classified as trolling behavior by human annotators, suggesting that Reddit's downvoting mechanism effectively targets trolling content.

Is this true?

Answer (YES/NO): NO